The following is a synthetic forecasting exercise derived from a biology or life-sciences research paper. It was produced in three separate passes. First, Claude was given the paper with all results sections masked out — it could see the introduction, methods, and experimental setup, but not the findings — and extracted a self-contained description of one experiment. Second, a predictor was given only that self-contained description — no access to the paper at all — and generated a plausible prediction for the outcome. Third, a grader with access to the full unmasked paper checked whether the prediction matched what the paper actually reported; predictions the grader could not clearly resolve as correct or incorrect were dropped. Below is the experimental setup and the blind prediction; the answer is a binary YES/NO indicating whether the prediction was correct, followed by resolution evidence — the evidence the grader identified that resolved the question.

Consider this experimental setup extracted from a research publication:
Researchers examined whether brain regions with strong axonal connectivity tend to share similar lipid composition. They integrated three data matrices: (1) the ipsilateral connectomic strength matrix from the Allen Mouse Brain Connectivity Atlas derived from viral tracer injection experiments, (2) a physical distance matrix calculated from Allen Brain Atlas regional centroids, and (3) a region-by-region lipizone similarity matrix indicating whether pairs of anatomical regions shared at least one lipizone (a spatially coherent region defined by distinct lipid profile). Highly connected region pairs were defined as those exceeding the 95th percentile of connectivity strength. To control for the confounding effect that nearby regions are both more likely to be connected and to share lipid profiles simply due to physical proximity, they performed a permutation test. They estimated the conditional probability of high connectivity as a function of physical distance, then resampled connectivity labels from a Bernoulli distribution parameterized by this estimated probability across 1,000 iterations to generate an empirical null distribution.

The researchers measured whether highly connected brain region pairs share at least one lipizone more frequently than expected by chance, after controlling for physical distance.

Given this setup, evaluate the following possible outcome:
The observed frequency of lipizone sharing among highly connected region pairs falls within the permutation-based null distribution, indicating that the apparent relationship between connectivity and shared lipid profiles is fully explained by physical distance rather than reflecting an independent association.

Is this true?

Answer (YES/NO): NO